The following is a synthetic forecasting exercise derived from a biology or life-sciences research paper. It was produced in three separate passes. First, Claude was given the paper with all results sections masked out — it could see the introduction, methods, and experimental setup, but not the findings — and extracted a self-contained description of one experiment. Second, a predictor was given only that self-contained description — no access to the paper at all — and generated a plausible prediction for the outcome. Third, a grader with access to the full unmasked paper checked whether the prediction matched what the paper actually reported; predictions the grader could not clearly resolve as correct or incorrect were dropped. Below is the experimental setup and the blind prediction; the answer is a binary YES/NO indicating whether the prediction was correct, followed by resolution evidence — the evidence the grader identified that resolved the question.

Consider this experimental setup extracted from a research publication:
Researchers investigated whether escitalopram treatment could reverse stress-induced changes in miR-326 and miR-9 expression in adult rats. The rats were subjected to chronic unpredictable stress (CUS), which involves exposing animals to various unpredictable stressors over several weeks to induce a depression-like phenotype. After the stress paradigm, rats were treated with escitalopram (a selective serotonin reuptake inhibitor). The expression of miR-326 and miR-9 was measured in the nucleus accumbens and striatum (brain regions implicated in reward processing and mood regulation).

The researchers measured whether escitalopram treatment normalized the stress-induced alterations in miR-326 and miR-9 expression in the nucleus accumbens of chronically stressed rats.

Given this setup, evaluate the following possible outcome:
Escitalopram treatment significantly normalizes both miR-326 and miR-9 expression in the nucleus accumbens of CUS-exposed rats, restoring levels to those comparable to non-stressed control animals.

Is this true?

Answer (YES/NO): NO